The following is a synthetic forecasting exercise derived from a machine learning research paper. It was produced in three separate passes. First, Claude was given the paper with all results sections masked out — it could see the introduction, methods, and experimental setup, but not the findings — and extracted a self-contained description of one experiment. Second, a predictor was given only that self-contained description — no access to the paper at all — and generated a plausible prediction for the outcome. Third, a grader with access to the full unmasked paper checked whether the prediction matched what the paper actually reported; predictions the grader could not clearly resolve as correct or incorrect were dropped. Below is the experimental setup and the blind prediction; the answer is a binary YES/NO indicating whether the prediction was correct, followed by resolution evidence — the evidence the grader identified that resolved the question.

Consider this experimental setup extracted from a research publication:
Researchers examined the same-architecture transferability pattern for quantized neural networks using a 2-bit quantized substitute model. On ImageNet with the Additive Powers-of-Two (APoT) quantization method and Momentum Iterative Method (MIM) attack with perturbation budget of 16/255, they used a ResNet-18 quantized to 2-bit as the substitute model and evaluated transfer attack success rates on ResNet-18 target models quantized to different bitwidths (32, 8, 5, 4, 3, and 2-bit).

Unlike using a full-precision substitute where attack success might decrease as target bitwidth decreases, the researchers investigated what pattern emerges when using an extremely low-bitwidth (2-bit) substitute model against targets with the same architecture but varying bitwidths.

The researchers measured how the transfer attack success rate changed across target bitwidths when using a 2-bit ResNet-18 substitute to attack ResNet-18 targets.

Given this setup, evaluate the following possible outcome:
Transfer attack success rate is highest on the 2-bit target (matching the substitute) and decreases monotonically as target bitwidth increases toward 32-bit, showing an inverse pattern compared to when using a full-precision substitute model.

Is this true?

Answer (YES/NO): YES